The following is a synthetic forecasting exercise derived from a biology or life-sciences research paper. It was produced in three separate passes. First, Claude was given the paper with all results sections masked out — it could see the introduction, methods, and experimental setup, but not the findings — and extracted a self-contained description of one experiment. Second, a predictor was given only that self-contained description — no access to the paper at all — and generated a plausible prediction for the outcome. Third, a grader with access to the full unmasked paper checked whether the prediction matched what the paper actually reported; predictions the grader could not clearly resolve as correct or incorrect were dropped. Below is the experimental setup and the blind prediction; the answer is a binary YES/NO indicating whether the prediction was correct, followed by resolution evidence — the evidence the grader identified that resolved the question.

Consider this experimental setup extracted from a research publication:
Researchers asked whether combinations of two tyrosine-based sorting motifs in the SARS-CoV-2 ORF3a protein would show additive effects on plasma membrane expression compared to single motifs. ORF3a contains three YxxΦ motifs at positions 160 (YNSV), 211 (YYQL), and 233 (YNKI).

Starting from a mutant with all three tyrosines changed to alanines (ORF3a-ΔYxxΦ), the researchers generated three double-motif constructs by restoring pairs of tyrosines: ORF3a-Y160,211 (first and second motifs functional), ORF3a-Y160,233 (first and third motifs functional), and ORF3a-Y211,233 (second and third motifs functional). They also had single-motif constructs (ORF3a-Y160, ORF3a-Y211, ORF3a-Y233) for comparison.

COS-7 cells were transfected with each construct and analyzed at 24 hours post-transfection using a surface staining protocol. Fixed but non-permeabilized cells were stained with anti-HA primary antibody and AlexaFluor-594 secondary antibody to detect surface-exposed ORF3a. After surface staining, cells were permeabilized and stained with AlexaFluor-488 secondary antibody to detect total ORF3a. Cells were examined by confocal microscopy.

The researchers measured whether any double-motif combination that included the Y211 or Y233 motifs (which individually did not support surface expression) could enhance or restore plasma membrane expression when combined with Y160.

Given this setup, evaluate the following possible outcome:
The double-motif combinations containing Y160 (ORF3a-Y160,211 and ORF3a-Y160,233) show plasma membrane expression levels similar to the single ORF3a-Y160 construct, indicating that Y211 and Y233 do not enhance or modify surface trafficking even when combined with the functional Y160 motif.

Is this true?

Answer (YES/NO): NO